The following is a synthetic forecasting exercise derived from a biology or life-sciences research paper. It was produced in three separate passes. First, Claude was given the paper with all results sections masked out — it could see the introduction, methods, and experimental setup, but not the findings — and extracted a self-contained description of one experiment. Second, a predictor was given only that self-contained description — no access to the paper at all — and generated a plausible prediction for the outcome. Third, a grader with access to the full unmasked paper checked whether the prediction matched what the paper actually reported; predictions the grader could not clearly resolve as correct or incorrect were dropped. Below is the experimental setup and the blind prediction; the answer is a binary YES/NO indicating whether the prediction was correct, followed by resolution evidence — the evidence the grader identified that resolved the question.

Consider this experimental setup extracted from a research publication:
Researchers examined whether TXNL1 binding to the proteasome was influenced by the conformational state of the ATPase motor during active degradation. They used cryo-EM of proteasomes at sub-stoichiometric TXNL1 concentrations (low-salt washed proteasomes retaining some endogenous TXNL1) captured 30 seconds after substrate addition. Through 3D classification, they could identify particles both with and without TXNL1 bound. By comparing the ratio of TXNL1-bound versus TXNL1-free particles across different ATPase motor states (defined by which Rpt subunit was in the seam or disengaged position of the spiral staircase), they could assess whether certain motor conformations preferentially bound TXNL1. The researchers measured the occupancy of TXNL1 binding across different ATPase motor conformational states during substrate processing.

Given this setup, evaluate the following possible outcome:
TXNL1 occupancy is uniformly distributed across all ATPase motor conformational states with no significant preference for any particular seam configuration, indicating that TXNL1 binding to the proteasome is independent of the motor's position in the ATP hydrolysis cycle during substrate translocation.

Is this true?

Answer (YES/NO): NO